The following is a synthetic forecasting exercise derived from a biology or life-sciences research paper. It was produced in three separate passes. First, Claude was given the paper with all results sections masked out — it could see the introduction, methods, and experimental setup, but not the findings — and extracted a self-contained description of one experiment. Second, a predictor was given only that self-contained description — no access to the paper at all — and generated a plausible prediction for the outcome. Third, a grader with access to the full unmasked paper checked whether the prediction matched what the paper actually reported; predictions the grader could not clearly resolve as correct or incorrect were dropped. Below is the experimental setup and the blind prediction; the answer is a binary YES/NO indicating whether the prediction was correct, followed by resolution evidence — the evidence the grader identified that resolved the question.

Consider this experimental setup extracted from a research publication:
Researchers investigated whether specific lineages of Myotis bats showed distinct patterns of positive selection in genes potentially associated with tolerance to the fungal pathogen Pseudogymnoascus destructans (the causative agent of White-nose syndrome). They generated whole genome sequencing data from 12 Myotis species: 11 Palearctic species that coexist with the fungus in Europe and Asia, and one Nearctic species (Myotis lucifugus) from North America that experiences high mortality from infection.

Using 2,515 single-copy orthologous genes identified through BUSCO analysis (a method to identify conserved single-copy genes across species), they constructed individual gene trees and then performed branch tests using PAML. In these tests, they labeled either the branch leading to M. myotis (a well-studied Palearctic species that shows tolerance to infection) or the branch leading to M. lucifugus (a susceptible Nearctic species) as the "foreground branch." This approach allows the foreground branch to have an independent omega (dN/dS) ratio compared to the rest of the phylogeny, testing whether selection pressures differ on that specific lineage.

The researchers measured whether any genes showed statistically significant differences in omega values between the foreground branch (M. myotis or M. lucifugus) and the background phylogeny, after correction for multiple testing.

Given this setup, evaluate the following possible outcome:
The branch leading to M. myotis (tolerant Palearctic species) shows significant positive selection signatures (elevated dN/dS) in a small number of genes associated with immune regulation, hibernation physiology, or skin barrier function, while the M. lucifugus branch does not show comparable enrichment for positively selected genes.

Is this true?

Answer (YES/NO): NO